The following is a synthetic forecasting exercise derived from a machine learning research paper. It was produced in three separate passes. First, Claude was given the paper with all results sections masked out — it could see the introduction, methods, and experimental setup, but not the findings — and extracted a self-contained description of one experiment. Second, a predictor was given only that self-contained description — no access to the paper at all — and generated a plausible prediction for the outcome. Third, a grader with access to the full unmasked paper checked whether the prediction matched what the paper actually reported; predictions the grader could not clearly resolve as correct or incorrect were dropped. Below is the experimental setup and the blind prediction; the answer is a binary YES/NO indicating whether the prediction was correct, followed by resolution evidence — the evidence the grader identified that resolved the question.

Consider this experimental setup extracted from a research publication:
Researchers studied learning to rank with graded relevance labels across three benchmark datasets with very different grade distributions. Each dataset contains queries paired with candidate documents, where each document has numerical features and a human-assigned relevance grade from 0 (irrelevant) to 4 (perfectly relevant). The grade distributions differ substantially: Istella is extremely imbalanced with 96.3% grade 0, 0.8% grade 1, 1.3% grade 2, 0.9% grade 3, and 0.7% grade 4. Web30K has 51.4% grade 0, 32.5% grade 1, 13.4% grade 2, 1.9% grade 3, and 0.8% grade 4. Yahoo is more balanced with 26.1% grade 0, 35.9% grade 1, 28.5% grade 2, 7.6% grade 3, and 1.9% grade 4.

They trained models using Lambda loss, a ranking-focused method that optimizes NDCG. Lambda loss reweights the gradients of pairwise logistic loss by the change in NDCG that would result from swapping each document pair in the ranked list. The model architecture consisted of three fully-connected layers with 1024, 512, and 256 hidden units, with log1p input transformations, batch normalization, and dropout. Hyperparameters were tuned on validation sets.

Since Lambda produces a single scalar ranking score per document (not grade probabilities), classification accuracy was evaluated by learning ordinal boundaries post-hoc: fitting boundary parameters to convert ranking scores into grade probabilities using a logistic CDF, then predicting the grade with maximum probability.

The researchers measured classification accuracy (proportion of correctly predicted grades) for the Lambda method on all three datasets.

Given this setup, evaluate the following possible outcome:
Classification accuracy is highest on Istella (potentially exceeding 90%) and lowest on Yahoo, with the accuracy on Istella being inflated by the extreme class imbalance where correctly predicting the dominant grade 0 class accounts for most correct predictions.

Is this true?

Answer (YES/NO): YES